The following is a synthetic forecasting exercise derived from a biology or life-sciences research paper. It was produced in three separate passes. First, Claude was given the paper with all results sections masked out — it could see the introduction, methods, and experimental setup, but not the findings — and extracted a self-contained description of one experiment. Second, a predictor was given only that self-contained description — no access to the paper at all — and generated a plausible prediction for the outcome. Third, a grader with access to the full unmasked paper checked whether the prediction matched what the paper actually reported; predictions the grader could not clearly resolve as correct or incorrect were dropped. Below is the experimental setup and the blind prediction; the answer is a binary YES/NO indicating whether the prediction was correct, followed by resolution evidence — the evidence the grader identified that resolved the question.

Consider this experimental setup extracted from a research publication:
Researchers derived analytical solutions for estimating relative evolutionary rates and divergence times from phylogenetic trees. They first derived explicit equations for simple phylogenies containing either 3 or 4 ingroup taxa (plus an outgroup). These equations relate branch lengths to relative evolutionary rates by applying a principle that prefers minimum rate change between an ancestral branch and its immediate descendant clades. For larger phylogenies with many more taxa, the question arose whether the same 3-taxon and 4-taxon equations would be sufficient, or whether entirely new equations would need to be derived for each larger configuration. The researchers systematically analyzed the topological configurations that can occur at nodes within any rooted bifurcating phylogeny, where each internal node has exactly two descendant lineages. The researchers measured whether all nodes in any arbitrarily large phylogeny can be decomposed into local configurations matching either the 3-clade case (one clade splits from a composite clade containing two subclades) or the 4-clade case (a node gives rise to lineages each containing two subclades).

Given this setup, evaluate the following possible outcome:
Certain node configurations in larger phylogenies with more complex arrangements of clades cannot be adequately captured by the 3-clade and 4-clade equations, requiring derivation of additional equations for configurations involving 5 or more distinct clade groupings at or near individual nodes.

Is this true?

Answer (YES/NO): NO